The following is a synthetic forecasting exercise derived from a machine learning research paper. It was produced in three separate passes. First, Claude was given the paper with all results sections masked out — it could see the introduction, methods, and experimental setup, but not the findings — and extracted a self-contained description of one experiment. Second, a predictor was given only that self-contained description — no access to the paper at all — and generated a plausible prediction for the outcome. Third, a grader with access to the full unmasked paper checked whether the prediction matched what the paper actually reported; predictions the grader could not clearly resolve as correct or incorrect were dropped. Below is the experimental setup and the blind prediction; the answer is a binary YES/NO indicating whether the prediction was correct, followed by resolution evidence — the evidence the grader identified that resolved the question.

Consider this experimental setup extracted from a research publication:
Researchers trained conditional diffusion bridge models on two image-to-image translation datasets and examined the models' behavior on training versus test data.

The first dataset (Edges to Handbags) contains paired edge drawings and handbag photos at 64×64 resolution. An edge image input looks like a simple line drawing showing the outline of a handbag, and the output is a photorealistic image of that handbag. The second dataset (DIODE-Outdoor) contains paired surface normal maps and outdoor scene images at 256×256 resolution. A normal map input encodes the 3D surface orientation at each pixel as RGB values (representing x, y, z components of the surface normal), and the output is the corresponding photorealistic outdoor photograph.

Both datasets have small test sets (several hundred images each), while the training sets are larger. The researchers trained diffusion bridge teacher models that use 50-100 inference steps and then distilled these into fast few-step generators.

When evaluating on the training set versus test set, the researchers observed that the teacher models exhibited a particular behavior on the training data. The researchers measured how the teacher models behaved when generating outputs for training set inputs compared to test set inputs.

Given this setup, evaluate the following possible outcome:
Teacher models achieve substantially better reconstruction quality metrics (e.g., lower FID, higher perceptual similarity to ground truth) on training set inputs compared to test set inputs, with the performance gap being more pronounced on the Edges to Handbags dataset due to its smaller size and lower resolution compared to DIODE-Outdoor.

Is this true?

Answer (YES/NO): NO